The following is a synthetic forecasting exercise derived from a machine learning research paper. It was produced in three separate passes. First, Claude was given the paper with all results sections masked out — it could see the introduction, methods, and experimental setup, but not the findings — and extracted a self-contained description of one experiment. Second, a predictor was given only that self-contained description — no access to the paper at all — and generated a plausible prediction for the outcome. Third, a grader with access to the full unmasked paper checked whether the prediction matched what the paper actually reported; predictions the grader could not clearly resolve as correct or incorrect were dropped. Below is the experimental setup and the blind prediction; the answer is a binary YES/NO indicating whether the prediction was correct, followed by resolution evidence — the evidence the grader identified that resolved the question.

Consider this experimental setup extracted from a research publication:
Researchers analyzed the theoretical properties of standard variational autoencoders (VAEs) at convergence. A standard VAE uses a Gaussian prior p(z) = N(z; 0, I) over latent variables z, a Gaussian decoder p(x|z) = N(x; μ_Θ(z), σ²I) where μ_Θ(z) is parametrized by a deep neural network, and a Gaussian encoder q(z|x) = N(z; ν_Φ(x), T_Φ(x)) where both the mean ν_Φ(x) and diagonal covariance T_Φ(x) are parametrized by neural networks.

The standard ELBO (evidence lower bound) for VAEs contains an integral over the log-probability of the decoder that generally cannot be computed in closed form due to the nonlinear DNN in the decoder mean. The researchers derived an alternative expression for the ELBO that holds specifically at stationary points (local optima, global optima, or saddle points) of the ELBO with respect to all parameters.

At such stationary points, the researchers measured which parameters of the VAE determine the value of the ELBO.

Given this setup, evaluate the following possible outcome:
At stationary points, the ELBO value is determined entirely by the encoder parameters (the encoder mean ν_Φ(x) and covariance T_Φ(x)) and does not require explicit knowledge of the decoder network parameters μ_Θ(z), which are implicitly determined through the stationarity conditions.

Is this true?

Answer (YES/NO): NO